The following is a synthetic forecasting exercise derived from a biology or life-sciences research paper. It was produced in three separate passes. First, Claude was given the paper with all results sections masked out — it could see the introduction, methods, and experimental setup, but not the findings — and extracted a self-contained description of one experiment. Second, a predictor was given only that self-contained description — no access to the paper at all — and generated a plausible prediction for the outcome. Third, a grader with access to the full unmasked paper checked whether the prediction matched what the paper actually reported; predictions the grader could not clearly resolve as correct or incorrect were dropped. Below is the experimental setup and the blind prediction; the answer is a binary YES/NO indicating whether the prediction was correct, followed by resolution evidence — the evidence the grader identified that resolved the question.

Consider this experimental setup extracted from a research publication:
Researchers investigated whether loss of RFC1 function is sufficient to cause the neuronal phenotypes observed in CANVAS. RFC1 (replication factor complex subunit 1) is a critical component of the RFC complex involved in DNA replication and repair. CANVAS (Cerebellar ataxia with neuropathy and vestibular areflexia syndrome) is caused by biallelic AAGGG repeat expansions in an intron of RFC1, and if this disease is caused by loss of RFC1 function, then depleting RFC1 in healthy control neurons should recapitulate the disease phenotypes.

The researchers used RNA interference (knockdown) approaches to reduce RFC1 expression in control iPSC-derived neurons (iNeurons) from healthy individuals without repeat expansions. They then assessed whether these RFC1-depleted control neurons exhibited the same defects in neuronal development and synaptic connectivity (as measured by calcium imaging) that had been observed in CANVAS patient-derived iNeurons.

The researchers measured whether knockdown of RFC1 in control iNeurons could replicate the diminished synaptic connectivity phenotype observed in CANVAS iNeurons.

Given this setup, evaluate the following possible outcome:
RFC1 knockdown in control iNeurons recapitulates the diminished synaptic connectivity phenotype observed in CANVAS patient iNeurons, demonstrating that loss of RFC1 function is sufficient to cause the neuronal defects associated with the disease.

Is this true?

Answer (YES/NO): NO